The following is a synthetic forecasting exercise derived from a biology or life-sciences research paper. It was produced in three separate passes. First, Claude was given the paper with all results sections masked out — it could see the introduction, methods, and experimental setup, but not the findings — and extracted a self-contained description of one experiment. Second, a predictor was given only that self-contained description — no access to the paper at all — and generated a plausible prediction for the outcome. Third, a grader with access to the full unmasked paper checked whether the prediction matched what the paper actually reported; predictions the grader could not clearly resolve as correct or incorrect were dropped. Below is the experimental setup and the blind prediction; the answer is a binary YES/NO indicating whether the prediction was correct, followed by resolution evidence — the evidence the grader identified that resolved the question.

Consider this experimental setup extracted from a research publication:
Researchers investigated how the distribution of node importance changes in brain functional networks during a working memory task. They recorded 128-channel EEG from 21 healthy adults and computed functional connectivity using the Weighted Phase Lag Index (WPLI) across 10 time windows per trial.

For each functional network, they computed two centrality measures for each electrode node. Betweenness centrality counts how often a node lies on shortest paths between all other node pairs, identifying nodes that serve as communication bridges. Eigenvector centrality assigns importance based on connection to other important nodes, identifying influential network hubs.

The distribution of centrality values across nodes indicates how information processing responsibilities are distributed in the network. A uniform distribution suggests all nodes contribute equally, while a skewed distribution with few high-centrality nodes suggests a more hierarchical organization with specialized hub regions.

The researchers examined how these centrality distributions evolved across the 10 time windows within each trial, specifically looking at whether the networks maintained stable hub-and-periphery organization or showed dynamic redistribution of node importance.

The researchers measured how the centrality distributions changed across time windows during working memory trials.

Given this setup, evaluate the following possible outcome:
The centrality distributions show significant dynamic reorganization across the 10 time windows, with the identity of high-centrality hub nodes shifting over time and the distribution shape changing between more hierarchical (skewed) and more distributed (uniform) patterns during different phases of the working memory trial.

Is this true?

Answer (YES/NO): NO